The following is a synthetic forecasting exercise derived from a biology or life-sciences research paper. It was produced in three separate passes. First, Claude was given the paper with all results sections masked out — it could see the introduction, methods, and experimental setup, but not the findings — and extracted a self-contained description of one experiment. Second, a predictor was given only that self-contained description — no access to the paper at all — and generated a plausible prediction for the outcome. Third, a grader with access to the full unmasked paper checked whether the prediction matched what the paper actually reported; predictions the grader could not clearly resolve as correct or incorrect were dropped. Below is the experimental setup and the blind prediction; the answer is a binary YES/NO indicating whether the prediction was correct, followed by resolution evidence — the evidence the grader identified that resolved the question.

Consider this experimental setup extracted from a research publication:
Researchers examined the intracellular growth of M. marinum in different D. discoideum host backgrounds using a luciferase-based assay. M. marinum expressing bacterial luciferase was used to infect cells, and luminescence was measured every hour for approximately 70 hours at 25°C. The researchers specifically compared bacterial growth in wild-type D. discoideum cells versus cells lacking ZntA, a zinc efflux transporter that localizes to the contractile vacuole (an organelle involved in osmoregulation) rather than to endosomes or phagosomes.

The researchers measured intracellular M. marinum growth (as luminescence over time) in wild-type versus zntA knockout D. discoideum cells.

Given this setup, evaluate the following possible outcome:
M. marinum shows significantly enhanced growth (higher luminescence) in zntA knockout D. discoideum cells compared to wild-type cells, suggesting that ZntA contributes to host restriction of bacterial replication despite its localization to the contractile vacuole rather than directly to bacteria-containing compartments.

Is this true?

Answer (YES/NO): NO